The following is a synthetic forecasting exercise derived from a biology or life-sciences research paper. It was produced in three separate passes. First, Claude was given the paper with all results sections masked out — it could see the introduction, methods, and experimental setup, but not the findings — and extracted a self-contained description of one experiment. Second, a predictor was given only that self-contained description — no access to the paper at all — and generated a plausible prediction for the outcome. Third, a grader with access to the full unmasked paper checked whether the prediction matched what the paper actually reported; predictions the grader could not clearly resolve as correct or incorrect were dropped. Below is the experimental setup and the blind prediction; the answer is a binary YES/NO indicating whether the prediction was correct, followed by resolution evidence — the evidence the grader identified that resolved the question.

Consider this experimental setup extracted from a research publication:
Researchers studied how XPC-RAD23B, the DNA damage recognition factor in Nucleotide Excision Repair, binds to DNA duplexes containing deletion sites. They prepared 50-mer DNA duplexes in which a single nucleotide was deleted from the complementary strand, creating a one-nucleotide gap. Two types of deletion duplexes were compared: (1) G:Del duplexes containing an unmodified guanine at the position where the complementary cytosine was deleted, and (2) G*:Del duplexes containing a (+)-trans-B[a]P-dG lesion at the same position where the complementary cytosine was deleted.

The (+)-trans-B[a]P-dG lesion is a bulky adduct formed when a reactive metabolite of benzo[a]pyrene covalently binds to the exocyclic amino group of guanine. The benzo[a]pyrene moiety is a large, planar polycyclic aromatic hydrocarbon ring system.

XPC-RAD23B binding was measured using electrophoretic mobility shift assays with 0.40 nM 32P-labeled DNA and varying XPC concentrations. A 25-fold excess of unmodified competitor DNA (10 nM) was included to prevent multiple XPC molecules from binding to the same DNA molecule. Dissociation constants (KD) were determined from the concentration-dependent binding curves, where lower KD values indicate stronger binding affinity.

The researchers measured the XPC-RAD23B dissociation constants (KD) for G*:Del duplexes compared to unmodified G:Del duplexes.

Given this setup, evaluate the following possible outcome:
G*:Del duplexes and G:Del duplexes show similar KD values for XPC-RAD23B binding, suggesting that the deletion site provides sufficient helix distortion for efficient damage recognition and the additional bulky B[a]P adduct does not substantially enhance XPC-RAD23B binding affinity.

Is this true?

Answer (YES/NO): NO